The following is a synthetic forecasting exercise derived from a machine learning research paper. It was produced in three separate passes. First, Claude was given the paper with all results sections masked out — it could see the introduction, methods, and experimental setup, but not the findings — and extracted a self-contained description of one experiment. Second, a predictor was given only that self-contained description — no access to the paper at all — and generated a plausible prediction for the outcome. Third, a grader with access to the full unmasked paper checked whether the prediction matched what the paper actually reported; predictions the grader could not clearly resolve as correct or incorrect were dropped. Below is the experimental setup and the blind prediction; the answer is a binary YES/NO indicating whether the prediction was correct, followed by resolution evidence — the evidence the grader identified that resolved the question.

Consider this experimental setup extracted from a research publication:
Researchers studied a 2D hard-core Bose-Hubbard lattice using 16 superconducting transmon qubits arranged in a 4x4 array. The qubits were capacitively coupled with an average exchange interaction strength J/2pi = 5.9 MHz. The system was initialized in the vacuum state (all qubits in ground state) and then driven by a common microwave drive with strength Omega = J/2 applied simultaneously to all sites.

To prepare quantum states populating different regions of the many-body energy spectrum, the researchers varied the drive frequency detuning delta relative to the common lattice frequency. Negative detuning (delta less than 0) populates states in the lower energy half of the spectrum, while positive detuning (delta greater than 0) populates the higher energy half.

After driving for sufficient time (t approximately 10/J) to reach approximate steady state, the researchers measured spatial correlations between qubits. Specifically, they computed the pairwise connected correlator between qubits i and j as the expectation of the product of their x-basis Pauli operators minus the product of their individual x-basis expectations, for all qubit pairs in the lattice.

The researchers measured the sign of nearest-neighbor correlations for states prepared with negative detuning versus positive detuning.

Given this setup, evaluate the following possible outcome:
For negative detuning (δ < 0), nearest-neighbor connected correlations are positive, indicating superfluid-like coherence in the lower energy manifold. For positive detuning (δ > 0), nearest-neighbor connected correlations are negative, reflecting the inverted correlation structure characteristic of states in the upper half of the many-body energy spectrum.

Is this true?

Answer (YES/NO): NO